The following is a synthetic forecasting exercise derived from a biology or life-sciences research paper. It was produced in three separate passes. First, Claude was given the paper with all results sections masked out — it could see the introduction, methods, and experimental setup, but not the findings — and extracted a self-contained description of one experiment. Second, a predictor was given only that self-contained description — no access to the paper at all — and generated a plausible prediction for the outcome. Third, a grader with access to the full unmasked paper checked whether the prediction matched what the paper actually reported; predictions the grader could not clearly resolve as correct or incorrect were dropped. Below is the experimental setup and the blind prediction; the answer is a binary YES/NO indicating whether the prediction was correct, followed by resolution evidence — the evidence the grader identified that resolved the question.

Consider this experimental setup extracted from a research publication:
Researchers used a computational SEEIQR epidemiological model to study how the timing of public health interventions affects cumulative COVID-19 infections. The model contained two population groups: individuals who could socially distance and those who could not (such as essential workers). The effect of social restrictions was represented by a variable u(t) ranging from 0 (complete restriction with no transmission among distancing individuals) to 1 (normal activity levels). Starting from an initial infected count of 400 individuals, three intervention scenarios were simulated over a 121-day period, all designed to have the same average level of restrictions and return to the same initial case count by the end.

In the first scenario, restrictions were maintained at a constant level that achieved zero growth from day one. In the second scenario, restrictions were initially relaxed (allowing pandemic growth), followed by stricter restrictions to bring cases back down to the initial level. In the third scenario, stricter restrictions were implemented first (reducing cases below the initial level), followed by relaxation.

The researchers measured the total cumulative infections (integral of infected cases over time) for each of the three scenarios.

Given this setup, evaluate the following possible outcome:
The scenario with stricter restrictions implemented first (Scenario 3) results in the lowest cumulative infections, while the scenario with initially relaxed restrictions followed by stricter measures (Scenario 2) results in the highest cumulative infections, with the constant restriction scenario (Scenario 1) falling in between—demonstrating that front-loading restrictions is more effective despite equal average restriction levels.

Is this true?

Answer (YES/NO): YES